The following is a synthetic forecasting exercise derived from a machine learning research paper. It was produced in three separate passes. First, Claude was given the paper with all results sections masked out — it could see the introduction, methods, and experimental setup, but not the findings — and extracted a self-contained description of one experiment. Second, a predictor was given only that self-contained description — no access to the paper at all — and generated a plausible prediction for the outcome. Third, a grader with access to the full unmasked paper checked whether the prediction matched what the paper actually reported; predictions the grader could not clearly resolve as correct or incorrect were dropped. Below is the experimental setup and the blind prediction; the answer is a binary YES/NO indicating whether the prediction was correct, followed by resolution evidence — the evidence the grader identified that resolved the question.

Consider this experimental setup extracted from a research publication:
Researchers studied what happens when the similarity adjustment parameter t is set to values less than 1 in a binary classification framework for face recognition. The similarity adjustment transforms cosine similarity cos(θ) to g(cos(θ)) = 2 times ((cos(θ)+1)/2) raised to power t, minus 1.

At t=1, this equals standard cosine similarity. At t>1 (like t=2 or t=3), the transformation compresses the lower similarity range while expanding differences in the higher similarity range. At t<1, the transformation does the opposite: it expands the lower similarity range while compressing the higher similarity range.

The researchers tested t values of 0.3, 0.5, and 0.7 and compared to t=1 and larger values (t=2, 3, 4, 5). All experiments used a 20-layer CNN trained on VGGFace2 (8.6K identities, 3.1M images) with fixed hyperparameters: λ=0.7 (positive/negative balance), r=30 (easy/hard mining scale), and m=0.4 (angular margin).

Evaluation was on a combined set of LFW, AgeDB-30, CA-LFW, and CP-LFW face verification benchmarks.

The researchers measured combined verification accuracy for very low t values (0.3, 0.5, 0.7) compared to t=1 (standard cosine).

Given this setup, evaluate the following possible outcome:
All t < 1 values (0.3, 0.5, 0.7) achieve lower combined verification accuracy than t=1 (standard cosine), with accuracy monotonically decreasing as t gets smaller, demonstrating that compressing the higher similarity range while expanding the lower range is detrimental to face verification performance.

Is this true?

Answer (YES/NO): YES